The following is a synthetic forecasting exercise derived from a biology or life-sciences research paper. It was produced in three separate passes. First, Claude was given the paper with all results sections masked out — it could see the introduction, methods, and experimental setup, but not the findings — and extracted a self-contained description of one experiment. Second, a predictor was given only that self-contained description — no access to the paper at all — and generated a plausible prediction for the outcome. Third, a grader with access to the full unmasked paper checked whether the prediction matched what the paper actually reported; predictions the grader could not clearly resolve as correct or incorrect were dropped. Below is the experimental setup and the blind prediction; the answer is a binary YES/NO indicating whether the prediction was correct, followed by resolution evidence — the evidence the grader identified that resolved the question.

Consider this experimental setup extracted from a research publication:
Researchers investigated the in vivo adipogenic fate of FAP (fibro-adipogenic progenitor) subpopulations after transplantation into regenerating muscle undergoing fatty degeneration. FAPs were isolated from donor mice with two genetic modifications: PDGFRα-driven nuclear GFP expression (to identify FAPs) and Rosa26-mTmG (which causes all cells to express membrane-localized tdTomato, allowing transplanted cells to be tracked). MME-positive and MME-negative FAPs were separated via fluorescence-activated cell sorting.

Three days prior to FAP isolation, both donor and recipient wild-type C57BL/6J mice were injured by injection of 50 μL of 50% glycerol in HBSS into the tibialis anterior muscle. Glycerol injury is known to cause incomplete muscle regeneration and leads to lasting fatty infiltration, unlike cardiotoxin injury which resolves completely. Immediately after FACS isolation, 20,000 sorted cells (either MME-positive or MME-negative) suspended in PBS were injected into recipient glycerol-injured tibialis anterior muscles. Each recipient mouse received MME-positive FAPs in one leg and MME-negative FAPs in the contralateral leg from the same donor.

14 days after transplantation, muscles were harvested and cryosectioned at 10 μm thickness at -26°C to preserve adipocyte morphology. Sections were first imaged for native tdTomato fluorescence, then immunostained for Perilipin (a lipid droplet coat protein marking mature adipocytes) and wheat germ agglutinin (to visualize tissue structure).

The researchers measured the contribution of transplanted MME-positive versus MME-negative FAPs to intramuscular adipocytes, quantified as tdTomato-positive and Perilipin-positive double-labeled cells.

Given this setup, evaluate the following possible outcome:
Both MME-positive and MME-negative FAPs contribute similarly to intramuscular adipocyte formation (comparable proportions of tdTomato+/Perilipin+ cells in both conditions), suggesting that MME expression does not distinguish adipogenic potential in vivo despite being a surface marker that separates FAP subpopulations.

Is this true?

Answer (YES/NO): NO